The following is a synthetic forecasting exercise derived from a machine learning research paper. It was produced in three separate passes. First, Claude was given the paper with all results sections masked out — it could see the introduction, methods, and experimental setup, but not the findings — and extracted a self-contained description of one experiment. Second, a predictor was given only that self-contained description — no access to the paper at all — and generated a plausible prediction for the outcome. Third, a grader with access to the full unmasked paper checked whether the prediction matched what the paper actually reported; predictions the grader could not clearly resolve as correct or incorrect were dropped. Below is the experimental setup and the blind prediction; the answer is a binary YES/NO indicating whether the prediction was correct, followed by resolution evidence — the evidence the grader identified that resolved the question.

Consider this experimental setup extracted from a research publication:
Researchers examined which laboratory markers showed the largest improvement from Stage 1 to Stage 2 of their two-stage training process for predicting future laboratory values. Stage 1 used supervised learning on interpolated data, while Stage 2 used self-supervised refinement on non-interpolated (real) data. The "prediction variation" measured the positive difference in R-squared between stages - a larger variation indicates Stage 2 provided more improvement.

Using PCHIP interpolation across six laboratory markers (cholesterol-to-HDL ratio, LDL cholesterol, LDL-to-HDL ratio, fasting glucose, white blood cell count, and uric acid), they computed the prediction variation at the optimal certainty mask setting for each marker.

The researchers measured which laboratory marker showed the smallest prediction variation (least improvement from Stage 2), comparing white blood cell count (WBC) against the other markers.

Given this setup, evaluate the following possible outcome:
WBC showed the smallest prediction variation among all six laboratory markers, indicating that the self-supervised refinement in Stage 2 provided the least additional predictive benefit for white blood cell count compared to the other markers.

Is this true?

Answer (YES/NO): YES